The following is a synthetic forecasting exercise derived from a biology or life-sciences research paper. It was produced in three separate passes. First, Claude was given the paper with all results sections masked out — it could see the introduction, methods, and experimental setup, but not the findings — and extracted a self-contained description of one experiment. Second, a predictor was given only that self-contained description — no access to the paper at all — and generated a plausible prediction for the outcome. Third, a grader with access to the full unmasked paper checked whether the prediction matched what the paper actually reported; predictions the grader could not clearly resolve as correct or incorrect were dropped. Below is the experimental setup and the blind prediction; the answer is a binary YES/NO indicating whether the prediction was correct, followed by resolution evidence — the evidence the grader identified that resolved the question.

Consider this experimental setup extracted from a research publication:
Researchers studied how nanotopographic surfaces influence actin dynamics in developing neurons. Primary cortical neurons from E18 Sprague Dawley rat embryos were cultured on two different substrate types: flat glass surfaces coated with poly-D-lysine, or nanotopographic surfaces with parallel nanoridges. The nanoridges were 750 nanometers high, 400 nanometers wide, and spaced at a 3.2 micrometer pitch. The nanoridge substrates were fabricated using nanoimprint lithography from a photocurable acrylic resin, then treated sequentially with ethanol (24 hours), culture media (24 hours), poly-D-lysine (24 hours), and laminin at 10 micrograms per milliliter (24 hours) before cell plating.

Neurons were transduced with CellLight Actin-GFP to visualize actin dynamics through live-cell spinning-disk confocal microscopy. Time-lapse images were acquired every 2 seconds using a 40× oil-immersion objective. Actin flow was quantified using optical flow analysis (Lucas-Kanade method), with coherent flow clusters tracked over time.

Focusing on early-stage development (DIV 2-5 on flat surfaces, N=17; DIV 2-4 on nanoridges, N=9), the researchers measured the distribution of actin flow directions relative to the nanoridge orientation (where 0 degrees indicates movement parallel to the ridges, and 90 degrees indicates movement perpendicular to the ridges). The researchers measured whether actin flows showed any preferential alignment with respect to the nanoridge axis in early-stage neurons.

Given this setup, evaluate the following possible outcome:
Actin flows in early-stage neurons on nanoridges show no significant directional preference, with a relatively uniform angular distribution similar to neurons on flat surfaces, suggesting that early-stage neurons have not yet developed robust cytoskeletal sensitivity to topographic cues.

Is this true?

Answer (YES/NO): NO